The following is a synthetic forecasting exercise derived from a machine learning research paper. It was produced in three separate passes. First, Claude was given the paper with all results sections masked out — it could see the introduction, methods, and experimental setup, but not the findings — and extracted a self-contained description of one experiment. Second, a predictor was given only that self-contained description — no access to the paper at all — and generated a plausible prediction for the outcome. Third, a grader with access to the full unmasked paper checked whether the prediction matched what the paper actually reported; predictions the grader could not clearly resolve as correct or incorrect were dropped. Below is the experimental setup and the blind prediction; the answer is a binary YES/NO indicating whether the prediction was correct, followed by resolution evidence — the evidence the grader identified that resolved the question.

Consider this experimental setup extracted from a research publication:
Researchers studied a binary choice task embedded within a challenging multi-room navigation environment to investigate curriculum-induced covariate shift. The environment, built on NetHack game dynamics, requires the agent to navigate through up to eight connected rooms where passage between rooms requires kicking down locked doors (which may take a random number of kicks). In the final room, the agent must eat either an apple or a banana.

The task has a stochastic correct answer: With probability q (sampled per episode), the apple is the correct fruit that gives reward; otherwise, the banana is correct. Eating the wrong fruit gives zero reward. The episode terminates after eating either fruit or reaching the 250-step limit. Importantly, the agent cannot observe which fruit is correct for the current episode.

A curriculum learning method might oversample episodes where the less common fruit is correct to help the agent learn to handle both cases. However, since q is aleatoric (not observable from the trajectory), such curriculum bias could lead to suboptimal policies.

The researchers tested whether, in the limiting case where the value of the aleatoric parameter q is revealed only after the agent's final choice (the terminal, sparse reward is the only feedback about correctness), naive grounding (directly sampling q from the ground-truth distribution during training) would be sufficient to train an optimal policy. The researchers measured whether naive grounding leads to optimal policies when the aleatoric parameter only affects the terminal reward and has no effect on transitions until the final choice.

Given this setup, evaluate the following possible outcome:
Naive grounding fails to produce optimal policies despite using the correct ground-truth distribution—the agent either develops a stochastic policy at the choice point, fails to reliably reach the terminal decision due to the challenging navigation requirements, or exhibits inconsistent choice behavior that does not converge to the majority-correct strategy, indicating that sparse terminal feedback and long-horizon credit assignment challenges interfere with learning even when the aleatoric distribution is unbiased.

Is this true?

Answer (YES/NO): NO